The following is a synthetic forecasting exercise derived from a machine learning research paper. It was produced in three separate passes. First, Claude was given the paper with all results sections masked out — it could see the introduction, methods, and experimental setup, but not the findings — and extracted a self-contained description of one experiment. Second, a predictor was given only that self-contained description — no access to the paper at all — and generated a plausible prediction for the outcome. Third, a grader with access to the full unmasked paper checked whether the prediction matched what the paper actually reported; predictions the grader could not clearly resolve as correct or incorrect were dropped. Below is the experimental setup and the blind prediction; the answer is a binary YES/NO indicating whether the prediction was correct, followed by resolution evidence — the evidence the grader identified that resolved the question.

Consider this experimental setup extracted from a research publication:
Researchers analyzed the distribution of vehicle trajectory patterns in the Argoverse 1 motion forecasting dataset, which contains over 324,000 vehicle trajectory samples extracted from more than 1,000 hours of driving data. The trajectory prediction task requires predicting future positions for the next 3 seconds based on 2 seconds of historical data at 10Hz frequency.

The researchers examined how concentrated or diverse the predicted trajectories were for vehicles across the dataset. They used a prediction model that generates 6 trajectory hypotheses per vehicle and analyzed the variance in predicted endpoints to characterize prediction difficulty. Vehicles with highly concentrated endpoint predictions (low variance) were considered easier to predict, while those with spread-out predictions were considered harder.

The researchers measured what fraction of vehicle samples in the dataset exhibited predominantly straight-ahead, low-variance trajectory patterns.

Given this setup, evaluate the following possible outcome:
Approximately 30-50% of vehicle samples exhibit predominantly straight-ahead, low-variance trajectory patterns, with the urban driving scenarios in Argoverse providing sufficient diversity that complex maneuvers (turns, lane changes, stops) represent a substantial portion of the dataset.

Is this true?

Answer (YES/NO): NO